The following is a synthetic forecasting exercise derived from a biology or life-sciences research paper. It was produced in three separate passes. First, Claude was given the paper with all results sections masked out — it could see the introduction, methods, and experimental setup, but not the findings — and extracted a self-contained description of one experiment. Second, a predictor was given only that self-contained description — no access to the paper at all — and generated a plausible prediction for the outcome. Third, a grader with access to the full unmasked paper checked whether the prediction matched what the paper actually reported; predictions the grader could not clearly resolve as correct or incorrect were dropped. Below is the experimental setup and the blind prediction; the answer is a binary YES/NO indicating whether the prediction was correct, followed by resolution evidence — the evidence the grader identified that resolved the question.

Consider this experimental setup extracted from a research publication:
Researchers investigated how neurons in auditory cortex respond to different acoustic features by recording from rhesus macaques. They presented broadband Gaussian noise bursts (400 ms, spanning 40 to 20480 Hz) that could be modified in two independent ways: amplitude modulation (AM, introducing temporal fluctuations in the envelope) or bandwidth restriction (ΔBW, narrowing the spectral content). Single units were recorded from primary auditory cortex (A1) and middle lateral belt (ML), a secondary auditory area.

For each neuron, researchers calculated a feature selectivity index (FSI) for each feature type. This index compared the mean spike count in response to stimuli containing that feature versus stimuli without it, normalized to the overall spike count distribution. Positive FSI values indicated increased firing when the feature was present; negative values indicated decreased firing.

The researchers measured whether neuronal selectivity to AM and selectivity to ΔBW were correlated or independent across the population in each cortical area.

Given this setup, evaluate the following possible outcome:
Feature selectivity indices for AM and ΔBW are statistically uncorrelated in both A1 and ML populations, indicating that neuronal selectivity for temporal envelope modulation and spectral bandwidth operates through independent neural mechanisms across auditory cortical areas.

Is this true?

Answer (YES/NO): NO